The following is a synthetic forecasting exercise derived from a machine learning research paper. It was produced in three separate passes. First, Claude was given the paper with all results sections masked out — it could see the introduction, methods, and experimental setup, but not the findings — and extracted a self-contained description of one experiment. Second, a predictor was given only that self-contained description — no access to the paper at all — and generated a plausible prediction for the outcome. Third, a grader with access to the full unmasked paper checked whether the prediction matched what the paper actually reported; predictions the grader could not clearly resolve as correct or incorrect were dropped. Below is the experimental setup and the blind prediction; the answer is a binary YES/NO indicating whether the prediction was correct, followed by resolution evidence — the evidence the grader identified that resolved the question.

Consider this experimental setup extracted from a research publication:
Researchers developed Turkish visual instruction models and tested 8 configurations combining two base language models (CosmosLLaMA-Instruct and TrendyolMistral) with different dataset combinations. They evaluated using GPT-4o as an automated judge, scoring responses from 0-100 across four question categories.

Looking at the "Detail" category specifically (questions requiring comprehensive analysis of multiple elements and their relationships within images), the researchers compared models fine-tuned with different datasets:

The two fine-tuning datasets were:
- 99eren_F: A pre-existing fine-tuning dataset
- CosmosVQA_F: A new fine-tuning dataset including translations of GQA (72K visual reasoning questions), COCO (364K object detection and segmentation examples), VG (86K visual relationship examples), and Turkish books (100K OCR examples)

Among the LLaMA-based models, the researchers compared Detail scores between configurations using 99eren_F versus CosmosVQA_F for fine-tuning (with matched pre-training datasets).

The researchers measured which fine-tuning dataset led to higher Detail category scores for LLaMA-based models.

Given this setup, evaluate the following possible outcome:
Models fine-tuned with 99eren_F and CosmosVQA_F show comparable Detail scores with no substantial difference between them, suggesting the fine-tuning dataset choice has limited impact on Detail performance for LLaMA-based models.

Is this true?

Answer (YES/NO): NO